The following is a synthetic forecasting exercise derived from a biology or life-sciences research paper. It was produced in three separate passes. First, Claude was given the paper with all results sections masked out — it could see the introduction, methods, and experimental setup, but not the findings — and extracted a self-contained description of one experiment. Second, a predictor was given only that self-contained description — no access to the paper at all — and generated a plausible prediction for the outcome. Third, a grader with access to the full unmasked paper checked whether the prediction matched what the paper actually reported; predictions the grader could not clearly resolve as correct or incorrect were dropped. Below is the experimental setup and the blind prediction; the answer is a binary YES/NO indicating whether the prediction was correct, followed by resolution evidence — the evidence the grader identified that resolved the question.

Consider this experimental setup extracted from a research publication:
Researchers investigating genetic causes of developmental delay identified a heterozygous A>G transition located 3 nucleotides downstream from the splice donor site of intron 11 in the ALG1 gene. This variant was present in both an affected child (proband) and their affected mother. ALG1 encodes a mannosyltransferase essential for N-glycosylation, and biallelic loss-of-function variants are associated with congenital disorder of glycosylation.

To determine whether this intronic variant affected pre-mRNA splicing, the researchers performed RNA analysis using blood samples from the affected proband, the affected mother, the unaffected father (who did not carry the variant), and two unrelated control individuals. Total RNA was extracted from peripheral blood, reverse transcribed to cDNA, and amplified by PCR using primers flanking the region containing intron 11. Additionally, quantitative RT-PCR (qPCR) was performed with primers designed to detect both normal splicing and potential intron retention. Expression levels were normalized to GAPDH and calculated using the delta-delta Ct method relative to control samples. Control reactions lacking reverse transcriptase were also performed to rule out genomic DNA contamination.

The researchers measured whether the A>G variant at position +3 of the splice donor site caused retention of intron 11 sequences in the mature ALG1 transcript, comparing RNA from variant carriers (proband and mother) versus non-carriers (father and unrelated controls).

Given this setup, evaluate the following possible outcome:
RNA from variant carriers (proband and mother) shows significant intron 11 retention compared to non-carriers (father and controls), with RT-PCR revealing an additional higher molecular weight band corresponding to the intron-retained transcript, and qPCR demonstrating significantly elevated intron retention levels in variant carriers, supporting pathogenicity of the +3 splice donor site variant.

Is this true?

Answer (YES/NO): YES